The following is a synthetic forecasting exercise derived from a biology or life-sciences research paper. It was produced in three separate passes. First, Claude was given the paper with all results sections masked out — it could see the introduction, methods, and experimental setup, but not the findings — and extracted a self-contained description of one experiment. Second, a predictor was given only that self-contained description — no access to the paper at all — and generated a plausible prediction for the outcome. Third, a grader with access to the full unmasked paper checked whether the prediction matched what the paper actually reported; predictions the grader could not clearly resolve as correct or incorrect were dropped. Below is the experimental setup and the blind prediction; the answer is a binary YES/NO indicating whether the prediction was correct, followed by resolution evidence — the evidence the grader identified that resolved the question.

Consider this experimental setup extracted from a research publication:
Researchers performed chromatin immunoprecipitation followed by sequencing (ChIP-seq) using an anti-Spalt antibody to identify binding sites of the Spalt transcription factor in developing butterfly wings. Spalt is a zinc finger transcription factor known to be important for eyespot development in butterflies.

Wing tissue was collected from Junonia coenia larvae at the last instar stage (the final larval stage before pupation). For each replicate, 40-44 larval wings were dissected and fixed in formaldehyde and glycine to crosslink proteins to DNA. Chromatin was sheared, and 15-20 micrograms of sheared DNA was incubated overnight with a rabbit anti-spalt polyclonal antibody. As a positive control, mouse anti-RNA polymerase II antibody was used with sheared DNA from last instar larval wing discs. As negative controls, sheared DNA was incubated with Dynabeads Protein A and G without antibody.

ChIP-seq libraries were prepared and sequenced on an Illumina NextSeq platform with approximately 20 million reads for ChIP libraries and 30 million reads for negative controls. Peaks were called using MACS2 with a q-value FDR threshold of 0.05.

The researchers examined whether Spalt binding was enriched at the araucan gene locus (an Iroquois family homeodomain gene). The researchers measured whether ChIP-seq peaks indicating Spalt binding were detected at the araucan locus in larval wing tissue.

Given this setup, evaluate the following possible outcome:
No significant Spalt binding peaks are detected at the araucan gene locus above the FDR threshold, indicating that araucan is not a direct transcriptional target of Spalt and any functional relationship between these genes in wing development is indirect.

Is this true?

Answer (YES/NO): NO